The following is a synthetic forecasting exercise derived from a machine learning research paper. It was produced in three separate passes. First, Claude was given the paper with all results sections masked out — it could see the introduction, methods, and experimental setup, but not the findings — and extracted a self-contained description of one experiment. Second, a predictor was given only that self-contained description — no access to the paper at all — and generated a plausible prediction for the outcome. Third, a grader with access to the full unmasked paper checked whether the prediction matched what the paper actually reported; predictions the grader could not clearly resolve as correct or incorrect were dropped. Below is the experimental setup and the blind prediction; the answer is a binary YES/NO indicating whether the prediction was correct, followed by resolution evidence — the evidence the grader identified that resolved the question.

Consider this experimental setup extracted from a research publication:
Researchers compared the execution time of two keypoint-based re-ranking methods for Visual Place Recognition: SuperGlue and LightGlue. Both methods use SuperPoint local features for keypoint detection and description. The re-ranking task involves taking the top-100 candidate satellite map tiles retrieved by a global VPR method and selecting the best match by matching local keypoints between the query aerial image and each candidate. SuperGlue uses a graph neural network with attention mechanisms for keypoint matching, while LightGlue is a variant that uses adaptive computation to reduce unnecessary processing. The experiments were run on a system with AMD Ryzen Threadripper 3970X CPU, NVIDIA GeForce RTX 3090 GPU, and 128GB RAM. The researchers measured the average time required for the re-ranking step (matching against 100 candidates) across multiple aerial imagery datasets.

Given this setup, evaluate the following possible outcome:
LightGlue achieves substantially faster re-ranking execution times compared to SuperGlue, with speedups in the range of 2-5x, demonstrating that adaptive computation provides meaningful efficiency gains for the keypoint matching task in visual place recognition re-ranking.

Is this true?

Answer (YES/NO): NO